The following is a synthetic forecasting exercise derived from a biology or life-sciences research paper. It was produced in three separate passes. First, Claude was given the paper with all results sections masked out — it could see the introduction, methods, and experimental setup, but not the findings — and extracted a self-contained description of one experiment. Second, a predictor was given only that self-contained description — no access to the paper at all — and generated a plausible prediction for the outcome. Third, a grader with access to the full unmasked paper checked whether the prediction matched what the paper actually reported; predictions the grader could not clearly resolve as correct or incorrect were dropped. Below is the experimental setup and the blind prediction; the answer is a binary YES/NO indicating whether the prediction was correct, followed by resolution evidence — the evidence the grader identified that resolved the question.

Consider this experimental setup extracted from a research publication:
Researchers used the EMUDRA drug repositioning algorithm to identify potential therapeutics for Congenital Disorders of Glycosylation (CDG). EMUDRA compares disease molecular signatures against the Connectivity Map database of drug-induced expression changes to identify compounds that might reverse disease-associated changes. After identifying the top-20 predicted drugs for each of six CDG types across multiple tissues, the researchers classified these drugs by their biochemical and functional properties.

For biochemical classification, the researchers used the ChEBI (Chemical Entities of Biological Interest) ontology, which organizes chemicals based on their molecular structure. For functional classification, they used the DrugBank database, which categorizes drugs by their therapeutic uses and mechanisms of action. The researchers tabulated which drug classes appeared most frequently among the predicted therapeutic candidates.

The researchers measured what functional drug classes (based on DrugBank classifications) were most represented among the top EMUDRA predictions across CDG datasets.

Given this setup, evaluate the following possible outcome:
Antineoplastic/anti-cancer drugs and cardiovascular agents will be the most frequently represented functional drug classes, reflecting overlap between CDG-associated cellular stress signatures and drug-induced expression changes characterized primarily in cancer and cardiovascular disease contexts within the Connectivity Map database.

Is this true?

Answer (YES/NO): NO